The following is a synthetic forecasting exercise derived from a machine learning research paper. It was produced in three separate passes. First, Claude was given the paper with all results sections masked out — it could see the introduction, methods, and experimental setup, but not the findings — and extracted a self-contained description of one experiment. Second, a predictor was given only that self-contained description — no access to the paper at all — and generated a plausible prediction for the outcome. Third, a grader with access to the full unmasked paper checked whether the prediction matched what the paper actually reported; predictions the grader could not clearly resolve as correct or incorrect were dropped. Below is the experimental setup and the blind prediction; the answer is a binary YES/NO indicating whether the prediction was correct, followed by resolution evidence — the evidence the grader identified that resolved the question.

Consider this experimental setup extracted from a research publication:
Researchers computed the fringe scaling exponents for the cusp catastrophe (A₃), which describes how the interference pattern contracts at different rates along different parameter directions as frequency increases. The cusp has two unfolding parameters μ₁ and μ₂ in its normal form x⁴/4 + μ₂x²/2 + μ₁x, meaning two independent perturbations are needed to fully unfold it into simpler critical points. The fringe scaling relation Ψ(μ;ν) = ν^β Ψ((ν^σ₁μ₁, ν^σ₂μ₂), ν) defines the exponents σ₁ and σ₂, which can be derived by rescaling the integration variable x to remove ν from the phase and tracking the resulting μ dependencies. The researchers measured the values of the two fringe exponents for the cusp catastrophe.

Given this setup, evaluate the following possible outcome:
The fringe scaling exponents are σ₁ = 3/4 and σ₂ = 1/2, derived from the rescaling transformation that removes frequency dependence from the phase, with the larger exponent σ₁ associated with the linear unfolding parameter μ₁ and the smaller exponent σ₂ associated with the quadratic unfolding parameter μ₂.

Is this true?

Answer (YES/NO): YES